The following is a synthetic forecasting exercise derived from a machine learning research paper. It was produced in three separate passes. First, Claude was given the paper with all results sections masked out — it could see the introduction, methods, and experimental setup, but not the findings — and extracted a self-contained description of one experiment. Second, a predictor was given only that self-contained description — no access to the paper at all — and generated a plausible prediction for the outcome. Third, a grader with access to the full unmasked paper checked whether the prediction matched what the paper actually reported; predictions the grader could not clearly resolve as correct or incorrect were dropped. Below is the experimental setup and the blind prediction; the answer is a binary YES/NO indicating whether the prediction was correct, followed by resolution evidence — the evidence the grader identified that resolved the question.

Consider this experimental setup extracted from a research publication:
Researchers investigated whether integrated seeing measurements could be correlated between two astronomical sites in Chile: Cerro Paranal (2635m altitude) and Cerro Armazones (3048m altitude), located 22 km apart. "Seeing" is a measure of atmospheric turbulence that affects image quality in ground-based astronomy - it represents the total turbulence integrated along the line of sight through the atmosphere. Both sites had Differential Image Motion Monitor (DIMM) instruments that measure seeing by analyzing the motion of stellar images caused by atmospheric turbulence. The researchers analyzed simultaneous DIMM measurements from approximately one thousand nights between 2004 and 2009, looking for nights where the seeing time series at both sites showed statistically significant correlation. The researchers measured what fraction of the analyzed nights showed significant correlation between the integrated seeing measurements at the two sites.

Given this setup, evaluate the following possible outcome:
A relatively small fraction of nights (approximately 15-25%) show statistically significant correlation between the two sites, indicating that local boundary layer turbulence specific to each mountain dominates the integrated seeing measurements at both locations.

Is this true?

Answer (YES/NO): NO